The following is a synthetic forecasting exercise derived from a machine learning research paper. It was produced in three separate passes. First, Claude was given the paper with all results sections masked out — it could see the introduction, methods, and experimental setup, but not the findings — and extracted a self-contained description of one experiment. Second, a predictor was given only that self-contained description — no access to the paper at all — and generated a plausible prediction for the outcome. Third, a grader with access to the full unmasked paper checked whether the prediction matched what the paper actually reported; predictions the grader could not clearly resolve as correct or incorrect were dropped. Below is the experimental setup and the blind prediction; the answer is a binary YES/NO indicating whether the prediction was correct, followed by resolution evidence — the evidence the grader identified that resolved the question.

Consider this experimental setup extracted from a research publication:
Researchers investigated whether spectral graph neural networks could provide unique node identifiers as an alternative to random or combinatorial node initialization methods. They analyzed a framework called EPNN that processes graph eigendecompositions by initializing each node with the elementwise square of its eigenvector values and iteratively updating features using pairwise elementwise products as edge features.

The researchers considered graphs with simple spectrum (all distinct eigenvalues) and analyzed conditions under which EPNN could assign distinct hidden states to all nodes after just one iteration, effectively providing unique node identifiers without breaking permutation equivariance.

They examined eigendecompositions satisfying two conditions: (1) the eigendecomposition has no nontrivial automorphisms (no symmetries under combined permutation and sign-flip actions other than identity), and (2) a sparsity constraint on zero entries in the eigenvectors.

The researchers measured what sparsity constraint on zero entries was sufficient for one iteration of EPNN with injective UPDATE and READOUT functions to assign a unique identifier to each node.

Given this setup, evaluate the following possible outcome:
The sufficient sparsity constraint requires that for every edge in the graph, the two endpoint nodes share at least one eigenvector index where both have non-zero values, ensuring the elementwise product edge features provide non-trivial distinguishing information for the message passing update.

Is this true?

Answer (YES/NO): NO